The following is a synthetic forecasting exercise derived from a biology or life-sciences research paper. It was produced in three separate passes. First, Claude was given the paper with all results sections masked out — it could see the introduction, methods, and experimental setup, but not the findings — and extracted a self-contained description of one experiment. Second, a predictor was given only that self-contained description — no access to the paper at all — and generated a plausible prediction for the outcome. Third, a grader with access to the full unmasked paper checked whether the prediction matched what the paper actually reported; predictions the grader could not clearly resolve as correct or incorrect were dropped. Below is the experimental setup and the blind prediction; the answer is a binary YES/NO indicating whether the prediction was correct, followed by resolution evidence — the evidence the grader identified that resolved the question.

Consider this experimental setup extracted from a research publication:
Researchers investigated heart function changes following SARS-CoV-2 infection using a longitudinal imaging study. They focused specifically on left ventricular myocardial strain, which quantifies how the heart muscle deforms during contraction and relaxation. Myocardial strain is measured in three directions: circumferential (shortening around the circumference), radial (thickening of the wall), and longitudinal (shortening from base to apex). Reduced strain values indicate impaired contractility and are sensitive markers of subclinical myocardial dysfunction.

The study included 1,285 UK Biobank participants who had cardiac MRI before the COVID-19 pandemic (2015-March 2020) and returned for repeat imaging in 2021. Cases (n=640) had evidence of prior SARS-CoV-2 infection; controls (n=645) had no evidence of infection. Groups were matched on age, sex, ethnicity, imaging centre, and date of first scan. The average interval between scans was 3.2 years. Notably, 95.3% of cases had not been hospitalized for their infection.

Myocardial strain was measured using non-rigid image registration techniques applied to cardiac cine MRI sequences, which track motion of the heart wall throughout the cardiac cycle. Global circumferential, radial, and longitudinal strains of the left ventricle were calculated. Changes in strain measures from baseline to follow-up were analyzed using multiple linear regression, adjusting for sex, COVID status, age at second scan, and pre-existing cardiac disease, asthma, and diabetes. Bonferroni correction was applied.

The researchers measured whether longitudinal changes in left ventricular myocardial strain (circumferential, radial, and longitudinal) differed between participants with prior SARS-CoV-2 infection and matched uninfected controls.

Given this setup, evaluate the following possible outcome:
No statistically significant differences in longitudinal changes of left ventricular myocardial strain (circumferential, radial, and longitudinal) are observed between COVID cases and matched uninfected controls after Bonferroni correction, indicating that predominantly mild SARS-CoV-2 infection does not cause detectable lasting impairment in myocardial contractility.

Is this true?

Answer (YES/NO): YES